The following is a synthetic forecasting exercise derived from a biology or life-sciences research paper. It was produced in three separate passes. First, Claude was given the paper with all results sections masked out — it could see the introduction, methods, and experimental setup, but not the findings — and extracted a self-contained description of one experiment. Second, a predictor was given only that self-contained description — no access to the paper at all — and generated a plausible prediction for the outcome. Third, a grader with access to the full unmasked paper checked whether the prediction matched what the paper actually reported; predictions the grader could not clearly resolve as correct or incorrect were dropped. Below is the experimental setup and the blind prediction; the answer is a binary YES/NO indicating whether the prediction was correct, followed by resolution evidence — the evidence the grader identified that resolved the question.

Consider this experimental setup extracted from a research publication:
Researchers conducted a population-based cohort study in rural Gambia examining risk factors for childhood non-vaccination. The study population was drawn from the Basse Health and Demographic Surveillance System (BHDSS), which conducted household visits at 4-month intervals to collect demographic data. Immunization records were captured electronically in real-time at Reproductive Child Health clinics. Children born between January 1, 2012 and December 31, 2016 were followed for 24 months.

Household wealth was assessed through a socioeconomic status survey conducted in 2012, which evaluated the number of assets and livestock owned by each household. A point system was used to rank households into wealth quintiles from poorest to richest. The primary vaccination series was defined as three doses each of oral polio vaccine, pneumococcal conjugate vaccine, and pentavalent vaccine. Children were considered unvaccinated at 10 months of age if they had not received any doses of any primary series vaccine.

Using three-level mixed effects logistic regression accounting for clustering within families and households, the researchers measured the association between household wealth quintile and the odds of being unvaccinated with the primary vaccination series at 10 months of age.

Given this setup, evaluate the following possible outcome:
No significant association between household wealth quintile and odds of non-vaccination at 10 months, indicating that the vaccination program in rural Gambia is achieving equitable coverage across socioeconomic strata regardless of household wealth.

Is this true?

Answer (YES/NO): YES